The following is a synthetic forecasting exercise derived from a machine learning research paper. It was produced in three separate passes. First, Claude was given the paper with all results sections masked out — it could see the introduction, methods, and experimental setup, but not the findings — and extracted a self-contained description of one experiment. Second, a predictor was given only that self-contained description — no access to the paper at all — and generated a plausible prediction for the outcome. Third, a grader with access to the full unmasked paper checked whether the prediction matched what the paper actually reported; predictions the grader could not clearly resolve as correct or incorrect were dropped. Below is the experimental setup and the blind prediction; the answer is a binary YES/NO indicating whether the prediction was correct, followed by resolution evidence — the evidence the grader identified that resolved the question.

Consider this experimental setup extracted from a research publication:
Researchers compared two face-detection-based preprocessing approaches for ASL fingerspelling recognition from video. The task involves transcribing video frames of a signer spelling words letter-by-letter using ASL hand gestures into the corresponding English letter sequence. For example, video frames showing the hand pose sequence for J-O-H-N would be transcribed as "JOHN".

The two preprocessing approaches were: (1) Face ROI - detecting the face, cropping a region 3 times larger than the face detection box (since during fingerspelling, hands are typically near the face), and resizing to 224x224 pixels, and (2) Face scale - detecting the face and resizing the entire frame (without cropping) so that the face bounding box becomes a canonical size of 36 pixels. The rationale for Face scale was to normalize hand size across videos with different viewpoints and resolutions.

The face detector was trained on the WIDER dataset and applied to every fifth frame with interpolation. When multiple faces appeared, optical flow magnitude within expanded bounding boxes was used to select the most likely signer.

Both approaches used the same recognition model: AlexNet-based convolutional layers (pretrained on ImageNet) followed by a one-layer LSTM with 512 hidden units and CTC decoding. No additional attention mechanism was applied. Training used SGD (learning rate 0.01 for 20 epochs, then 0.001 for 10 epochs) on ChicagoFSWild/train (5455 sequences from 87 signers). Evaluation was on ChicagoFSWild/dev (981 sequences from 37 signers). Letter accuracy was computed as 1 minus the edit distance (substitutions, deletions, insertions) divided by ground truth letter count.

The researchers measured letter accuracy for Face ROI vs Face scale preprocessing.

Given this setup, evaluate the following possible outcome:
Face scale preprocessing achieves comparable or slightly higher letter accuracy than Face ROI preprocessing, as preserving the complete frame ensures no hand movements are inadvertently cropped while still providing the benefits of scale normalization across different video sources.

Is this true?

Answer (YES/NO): NO